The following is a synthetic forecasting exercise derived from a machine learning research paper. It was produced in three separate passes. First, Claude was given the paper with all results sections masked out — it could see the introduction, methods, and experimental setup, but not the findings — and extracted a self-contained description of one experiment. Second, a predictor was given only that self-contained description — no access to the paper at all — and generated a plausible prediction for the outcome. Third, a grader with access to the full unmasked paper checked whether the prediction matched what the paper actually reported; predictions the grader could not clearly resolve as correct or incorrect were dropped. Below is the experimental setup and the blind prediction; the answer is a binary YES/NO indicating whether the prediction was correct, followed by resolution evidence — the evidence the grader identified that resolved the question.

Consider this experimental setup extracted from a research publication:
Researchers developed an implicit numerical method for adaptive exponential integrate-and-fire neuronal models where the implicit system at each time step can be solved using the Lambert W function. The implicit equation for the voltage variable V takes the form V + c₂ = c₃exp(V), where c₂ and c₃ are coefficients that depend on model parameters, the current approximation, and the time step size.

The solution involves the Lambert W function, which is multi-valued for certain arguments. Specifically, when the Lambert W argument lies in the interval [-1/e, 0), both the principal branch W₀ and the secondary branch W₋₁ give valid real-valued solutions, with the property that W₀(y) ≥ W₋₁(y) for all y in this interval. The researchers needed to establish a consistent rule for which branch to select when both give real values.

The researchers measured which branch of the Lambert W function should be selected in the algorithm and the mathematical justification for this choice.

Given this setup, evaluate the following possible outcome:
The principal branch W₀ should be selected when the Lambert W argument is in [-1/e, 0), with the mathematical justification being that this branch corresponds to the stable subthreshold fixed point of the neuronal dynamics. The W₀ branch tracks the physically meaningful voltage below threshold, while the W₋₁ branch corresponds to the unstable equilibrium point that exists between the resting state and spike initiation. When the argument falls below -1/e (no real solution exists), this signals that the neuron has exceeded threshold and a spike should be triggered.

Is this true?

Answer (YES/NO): NO